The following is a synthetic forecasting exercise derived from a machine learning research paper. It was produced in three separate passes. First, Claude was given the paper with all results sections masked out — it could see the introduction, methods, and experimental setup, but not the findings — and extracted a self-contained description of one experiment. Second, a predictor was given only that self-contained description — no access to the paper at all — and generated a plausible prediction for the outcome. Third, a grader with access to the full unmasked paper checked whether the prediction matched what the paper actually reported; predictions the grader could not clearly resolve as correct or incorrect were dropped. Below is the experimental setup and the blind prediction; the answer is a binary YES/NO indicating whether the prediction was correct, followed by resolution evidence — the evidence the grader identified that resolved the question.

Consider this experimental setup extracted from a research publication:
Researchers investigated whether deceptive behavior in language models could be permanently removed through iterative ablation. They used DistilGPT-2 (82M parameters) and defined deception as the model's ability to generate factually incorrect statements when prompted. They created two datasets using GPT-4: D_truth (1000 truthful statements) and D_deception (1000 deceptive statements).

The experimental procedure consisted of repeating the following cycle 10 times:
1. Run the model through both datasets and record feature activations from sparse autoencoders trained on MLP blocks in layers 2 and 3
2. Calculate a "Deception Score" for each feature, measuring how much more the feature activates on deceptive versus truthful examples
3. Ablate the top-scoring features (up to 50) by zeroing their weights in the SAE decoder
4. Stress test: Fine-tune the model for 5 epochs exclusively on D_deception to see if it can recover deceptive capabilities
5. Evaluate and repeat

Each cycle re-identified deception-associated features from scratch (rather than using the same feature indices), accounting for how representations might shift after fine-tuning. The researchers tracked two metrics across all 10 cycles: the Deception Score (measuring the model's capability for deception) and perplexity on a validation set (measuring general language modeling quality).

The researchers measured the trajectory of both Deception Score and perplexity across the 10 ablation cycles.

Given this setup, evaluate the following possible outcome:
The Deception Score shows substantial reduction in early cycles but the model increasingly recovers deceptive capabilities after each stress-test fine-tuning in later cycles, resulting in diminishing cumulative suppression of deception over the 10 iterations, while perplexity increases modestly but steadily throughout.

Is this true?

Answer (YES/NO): NO